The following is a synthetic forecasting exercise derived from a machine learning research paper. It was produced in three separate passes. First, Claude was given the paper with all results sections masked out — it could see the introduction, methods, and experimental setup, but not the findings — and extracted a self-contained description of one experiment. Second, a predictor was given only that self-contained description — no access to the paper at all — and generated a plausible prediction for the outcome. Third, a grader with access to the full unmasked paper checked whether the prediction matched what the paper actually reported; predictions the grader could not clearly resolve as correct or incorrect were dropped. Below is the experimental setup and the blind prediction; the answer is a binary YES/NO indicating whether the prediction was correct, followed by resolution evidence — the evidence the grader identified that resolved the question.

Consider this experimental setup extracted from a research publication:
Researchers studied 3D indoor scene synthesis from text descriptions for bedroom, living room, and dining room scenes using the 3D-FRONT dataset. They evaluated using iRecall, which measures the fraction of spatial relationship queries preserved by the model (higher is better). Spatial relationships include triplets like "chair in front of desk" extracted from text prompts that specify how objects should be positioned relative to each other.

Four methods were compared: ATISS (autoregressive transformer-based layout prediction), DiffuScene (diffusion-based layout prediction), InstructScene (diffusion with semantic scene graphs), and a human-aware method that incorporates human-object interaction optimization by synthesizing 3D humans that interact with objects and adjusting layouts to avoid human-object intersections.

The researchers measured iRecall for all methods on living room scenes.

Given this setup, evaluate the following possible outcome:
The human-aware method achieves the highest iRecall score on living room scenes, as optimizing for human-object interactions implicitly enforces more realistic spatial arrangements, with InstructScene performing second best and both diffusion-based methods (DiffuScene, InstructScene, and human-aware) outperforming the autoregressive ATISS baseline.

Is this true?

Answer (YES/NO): NO